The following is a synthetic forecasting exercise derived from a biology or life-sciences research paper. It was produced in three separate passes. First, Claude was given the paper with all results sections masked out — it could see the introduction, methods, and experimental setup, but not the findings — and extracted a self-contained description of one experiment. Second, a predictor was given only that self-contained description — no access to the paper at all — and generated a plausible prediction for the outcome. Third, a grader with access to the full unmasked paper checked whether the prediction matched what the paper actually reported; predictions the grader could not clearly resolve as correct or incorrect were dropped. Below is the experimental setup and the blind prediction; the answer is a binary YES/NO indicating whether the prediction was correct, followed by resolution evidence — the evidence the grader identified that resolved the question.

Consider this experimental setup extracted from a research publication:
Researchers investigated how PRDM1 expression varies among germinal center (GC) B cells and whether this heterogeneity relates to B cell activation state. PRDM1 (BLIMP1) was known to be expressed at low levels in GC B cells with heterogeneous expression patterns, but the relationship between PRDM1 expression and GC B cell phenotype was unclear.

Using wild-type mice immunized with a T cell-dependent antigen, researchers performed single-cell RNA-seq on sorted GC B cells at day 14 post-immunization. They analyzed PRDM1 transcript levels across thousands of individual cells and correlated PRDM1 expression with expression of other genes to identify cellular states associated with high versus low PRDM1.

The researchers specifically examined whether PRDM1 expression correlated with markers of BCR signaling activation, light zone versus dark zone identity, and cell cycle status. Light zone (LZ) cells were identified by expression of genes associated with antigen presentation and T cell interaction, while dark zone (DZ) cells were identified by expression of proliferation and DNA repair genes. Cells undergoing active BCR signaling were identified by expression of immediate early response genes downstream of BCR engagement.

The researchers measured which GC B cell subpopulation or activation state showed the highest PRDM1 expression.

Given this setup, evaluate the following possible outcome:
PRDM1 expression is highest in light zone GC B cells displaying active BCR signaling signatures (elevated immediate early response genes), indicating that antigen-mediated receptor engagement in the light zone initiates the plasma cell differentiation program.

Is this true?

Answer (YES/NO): YES